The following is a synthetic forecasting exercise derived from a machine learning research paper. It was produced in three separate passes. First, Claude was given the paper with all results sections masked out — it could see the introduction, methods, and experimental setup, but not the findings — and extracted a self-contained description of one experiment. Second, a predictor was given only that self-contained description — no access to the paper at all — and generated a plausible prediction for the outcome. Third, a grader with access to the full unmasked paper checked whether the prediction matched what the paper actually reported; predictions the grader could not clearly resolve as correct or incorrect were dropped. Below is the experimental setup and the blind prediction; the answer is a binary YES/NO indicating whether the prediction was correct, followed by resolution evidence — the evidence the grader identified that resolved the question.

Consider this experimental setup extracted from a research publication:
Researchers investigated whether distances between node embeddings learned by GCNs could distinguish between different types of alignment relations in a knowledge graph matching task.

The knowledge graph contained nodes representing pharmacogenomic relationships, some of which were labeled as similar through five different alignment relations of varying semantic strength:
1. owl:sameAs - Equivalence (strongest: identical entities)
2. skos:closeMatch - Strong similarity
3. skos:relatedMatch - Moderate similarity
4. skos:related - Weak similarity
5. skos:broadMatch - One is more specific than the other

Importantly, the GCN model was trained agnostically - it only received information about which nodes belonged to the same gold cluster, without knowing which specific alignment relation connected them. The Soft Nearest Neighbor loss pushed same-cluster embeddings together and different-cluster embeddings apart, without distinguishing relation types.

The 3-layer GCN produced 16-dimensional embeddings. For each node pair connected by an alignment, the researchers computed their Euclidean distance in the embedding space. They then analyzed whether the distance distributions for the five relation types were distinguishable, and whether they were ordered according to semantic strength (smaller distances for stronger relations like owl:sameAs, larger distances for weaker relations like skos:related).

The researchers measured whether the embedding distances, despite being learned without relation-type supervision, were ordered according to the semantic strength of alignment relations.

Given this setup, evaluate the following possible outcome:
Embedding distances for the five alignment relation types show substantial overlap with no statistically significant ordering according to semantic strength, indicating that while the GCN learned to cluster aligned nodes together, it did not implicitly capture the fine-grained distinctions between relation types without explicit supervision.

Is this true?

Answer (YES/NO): NO